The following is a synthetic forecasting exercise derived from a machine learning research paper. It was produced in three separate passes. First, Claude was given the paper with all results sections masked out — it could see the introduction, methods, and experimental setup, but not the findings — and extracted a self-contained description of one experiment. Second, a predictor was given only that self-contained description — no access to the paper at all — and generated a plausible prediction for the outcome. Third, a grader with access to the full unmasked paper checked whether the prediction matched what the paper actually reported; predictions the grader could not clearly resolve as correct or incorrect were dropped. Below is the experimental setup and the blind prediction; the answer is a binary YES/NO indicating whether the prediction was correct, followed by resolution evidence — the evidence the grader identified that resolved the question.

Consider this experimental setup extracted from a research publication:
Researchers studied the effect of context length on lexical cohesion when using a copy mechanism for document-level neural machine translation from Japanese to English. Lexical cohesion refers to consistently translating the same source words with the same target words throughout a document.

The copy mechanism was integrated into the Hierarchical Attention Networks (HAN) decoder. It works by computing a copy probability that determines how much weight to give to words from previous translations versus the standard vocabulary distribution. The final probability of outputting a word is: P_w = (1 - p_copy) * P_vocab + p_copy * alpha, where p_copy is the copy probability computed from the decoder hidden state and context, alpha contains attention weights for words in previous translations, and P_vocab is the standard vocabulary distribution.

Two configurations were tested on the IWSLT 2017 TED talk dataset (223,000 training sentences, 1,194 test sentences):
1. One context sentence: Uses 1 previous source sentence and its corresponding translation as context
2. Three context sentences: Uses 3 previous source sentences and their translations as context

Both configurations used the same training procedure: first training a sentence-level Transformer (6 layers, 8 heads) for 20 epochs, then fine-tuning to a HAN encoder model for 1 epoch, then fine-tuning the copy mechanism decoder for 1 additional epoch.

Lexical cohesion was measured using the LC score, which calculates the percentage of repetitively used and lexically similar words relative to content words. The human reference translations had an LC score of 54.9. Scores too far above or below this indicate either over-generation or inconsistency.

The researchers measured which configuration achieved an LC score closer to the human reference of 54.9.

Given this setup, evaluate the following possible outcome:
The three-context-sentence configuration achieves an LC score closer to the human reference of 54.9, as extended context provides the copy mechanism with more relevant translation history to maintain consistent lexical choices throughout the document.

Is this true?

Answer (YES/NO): YES